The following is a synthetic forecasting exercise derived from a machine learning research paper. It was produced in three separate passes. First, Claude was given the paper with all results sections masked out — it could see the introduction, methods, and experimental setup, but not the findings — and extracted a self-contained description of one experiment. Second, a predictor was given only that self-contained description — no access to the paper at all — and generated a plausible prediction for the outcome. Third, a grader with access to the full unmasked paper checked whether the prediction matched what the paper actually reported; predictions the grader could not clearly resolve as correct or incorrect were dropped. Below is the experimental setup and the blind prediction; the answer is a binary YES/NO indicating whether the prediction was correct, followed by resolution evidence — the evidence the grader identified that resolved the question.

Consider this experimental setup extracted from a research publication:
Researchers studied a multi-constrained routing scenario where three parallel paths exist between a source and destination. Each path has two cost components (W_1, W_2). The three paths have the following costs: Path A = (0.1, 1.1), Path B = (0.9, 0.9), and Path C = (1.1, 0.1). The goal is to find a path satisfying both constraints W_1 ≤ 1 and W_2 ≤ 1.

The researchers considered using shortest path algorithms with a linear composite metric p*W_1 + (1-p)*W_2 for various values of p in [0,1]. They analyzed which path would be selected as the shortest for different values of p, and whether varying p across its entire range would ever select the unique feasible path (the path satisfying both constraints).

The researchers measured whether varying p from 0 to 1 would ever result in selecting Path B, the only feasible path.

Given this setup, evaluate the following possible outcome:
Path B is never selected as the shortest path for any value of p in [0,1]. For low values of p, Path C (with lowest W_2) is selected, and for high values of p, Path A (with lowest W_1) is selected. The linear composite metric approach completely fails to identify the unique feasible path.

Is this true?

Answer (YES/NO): YES